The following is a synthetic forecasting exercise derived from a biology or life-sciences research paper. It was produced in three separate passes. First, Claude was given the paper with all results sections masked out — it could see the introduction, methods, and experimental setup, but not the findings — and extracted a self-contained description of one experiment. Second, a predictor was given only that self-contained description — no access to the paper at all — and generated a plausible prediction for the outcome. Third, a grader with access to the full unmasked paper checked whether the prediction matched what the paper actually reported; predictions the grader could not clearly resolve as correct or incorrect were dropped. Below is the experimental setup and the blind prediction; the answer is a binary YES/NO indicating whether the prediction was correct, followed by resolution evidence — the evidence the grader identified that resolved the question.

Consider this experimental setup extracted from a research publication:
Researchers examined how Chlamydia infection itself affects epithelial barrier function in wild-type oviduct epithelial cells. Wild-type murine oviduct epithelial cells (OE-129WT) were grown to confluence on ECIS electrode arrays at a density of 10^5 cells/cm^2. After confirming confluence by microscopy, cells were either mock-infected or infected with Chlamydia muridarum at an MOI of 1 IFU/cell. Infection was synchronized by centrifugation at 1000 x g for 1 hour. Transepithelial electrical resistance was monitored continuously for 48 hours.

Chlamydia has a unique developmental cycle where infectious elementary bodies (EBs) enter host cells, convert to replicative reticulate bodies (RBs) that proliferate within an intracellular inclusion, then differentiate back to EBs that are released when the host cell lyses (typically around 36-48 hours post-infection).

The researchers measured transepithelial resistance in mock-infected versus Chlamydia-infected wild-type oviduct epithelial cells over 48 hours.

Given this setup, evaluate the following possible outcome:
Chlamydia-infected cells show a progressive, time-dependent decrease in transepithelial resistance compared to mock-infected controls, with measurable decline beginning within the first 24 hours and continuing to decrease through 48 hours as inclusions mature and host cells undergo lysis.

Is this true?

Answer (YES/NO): NO